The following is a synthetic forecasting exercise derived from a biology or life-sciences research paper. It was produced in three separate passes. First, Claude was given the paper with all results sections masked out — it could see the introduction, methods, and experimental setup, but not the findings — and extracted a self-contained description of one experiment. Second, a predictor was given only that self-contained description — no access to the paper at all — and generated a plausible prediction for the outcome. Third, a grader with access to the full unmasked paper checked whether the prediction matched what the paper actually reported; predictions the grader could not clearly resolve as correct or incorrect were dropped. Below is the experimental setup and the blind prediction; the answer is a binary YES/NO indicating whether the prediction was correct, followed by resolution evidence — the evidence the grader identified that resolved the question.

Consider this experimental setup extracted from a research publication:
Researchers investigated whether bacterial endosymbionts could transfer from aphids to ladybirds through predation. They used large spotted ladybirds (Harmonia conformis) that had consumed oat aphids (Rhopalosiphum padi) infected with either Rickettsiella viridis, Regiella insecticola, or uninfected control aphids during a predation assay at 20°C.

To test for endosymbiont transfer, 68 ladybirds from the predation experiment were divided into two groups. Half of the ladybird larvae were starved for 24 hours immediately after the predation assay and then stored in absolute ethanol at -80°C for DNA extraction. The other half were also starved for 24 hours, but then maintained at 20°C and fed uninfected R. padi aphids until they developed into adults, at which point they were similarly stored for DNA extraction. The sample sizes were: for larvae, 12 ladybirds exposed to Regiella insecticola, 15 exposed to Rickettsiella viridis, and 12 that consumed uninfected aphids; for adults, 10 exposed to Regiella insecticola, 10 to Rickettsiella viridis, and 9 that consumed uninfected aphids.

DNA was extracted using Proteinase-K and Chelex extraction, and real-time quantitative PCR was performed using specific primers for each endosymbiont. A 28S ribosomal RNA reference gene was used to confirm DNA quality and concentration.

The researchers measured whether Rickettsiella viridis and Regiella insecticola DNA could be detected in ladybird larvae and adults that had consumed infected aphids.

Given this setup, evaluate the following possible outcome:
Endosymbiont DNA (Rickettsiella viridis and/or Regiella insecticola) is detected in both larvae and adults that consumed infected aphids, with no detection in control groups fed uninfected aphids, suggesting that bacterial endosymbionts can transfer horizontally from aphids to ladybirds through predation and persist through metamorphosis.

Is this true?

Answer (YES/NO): NO